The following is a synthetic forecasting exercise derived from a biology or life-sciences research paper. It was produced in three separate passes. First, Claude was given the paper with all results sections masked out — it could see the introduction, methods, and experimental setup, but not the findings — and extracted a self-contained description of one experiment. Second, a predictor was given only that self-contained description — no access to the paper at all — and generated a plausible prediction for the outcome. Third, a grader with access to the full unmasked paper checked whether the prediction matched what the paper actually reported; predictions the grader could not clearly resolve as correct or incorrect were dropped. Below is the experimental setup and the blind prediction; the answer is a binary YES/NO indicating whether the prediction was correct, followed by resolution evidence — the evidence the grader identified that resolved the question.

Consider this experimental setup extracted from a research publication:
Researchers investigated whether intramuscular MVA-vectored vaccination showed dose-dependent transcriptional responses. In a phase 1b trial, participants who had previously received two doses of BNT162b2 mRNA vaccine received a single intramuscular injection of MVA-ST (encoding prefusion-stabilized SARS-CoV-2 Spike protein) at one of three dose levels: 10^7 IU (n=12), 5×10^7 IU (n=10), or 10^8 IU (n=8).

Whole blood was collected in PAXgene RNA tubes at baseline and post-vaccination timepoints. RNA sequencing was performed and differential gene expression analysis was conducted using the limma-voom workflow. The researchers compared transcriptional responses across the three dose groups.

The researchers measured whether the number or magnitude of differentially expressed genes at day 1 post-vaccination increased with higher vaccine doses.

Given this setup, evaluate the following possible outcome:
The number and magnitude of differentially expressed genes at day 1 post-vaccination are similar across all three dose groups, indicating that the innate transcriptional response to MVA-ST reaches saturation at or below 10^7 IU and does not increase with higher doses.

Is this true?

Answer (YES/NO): NO